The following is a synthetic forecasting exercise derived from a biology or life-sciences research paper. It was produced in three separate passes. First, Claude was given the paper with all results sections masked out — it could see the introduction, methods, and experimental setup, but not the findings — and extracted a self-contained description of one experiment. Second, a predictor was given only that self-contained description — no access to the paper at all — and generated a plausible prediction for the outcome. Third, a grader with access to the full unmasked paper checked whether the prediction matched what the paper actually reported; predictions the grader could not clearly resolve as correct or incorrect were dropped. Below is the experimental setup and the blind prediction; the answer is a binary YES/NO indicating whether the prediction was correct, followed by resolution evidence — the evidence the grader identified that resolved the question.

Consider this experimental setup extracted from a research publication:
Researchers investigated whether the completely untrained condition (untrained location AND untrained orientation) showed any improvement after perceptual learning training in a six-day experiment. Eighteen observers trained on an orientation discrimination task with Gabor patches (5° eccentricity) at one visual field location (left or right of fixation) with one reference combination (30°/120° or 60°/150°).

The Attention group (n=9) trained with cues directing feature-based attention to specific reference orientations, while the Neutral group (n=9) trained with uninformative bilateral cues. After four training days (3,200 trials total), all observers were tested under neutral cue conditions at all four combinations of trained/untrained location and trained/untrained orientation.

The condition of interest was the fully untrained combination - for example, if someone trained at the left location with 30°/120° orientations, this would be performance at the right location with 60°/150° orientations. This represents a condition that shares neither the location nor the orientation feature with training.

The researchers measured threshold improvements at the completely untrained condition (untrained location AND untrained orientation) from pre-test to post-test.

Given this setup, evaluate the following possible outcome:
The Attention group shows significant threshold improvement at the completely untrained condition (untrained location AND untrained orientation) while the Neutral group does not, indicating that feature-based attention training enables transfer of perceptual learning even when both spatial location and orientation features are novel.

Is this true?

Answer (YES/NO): NO